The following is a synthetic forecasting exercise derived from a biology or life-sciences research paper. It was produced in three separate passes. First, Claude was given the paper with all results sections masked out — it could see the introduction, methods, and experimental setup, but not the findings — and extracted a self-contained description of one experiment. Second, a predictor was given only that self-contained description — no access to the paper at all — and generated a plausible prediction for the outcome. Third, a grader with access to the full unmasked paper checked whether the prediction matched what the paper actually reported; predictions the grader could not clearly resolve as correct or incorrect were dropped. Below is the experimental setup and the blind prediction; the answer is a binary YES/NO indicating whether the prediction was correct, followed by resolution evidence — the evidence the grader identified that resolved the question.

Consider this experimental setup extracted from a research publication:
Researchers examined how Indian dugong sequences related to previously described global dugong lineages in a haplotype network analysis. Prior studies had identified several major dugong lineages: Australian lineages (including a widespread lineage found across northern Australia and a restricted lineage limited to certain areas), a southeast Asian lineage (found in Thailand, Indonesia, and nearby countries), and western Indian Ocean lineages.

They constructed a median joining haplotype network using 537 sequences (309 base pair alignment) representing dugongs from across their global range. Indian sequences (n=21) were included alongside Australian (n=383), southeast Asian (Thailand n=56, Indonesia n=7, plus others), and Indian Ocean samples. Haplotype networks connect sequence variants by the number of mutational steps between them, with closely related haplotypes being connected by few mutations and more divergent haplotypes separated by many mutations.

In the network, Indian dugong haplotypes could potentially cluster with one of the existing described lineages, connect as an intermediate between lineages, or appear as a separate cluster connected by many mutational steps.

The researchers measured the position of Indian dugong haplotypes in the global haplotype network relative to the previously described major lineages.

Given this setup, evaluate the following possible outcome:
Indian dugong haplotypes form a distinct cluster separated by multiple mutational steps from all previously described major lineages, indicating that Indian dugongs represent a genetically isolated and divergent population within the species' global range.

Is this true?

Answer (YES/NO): NO